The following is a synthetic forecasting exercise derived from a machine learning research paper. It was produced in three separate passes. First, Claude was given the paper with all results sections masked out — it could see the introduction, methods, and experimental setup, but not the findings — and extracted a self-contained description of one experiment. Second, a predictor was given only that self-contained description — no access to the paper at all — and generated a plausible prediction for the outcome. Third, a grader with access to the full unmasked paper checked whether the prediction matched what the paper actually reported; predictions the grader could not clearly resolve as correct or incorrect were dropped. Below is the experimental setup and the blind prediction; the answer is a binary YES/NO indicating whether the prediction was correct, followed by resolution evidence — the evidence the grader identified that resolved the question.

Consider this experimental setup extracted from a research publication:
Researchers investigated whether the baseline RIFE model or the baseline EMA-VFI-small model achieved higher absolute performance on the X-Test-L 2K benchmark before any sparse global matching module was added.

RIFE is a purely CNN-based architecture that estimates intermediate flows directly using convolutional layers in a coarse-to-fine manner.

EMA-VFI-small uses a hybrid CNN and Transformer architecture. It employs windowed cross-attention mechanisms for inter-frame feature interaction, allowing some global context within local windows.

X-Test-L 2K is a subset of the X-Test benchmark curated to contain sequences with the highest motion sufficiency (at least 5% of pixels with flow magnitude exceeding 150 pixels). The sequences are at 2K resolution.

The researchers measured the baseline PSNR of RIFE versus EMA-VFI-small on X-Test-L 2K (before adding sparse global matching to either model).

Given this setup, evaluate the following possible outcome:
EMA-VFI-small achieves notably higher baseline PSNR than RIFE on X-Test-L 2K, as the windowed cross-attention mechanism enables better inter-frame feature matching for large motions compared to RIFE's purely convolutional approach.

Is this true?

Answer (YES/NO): NO